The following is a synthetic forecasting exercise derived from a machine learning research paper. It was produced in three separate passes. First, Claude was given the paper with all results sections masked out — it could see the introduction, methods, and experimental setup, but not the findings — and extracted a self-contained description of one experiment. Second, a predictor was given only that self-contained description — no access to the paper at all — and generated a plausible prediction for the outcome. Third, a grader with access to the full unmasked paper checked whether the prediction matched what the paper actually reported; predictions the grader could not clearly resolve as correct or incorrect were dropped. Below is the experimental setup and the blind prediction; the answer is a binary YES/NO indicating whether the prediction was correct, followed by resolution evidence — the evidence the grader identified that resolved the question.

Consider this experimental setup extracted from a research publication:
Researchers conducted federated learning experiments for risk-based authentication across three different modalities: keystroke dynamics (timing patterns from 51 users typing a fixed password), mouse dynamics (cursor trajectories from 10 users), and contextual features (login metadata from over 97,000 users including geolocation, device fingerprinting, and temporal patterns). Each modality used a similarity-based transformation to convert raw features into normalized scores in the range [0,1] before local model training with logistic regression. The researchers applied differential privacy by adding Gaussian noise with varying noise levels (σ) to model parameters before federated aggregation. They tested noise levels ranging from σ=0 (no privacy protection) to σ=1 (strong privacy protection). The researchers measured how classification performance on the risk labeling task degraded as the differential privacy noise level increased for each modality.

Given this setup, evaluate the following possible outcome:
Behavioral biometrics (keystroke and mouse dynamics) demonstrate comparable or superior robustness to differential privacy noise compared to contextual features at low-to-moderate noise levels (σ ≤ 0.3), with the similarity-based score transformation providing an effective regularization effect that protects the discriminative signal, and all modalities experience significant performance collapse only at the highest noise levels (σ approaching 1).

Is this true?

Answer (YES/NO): NO